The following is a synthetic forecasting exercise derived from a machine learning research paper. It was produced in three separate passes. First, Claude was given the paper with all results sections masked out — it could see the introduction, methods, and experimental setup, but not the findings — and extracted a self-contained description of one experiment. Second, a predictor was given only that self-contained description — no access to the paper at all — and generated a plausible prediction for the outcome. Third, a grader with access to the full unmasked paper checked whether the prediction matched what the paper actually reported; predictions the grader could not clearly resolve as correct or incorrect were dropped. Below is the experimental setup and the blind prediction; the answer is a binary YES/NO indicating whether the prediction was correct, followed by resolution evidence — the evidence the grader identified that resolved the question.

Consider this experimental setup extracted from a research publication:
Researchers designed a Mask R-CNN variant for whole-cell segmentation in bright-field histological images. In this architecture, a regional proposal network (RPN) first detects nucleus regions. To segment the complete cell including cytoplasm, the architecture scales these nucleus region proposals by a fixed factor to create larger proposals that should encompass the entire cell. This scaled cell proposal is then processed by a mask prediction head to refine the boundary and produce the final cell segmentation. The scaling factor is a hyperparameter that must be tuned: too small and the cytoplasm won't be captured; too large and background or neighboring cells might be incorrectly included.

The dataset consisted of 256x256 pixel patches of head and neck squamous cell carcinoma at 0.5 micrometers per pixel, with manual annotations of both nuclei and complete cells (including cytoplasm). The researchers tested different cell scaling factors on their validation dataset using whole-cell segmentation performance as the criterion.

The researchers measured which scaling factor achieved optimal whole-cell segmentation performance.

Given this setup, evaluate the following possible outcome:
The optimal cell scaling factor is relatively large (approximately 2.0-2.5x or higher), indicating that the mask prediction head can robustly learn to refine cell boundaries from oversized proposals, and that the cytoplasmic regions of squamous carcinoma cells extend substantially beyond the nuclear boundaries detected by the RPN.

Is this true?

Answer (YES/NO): YES